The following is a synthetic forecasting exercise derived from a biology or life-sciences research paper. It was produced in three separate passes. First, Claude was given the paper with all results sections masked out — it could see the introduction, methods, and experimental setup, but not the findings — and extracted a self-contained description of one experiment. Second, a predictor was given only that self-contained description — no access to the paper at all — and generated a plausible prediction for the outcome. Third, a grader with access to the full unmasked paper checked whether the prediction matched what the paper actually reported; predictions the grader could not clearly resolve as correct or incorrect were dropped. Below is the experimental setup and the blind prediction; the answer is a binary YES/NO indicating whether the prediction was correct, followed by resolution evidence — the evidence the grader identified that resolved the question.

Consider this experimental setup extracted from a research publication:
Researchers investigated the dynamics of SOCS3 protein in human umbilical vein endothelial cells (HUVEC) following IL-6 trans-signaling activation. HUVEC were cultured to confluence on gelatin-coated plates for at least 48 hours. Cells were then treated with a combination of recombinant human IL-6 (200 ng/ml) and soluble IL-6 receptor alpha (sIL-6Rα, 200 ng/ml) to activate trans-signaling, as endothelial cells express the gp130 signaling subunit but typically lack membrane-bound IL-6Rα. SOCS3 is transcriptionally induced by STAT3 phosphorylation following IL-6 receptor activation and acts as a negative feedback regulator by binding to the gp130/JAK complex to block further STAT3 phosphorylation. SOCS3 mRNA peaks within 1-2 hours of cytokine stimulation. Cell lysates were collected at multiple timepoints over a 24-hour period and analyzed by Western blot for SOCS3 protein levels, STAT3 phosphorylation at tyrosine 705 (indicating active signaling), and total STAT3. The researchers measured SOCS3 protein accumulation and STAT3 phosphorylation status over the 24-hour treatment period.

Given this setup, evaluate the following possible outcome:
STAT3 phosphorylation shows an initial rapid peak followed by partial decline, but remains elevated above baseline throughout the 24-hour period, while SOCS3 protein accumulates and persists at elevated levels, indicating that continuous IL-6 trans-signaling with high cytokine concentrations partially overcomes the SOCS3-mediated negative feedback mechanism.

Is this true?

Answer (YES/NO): NO